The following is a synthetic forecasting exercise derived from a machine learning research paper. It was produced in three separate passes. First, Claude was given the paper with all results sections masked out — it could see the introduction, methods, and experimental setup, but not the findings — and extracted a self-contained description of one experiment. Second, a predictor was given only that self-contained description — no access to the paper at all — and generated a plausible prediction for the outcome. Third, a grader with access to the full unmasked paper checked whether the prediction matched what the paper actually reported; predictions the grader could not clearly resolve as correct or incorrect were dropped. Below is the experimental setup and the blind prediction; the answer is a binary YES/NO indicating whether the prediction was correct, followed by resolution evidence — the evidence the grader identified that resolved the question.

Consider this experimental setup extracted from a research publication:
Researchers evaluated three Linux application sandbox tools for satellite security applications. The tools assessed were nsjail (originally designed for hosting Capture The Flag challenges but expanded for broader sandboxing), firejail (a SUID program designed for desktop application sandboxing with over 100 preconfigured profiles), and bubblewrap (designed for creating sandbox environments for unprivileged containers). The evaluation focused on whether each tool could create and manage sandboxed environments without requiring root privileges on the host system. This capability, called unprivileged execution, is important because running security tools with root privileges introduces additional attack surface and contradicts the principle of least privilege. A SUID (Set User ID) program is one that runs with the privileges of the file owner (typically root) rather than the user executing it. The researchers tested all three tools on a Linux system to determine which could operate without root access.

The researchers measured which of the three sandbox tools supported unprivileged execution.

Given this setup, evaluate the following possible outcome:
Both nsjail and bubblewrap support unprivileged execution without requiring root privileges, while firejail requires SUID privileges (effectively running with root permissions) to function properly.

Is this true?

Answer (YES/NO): YES